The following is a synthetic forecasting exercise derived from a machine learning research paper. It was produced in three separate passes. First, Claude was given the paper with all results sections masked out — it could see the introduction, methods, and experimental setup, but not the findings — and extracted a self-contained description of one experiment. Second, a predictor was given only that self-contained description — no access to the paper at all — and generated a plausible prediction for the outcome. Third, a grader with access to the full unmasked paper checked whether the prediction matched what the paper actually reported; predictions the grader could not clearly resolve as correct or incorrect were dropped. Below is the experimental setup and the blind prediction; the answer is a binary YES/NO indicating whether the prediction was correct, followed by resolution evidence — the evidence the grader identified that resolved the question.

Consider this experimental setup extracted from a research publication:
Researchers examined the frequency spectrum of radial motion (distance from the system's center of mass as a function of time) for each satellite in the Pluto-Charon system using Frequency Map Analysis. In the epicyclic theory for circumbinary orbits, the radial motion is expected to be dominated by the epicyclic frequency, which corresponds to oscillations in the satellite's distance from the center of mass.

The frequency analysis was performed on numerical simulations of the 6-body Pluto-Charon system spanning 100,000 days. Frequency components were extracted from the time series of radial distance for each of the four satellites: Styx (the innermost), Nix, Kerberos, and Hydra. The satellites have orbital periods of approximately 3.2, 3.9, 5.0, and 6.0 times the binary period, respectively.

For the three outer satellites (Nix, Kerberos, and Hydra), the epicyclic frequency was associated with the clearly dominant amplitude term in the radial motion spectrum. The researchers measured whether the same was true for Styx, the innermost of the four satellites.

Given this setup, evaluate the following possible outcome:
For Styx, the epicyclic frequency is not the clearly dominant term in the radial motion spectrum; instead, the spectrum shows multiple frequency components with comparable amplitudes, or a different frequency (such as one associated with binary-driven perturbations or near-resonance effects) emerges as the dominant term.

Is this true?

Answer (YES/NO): YES